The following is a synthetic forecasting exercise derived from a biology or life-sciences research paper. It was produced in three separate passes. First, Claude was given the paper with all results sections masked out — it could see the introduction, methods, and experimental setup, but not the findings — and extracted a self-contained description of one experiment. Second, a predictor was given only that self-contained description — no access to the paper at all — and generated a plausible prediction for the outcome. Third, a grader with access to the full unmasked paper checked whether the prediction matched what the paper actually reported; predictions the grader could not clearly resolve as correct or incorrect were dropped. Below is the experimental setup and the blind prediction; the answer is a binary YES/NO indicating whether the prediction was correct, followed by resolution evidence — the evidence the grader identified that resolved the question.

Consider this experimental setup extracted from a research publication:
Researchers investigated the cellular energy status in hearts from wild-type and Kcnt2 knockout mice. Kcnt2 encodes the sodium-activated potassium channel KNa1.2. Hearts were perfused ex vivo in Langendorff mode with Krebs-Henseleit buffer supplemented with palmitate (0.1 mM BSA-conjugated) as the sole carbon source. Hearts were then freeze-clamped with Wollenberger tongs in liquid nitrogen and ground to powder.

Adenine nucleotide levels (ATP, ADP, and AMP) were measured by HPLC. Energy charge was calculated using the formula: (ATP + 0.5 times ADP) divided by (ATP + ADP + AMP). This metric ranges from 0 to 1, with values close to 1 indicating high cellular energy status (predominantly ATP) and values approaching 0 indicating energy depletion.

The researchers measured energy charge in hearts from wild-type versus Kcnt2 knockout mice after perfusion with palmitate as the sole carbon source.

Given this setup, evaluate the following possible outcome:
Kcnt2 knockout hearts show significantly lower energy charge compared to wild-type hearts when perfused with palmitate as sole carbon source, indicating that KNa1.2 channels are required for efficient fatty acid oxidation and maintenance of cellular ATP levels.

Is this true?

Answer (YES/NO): NO